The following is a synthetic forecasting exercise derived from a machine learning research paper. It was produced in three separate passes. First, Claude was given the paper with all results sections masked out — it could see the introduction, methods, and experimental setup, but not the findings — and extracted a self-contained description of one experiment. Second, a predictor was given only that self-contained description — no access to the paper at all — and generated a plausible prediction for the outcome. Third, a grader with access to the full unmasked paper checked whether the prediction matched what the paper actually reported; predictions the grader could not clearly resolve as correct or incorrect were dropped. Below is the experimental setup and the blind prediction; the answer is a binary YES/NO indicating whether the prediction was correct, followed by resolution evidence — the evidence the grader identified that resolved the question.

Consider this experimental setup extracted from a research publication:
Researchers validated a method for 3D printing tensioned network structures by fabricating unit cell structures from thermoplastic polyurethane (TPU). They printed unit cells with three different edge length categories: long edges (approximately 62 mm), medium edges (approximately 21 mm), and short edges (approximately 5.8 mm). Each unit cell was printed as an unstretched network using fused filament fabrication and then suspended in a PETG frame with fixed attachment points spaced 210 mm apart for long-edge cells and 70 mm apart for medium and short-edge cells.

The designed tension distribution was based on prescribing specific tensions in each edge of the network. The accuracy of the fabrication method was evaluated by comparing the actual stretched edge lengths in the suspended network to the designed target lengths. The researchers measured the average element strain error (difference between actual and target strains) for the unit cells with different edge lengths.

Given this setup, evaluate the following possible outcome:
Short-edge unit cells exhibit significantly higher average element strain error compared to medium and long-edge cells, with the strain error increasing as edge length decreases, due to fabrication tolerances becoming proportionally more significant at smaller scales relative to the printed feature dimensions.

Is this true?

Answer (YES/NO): YES